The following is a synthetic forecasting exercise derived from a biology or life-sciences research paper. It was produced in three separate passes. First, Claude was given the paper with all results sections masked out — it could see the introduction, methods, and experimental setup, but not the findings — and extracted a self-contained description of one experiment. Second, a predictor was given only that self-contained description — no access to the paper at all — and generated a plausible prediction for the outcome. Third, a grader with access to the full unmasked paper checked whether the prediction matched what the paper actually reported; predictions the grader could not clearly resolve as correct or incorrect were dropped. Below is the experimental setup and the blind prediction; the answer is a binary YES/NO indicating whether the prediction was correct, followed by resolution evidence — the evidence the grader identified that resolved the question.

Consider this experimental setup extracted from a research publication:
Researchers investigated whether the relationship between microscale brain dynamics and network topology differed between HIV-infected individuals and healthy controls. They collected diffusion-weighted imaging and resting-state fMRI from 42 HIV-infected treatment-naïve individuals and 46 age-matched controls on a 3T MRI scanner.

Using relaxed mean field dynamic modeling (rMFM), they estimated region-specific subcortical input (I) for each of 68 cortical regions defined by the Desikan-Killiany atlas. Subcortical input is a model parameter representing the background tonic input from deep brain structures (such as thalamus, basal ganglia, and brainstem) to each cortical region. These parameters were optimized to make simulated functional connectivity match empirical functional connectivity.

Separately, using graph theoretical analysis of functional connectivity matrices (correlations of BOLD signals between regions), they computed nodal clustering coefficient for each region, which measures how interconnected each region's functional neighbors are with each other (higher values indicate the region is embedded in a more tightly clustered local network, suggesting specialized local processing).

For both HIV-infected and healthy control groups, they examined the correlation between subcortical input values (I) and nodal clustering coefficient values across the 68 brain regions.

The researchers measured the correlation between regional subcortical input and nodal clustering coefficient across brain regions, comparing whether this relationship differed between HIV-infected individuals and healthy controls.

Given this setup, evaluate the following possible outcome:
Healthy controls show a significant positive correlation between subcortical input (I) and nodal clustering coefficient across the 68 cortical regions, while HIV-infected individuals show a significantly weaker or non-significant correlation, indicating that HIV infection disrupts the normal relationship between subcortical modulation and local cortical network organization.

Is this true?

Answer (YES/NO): NO